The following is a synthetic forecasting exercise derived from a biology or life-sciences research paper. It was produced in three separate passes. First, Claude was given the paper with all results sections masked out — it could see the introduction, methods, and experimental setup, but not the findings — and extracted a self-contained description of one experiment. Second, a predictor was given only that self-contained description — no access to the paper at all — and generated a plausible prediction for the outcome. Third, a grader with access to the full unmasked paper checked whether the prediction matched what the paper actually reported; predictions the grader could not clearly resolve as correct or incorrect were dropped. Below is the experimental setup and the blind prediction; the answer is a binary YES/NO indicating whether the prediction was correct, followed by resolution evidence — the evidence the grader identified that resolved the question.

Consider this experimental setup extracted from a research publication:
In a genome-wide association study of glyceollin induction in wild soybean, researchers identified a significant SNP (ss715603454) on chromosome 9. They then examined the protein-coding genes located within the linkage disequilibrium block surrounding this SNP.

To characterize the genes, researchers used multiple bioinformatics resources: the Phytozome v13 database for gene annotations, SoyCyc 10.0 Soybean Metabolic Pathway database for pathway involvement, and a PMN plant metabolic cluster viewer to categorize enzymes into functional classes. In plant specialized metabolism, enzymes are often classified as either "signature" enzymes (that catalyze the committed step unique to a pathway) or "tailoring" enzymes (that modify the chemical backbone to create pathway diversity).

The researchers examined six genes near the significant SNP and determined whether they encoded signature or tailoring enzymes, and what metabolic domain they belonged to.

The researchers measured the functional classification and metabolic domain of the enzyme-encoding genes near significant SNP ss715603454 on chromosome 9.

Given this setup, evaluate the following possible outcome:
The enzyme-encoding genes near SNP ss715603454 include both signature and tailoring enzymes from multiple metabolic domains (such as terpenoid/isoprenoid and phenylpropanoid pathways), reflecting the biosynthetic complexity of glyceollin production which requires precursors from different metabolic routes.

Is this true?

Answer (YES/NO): NO